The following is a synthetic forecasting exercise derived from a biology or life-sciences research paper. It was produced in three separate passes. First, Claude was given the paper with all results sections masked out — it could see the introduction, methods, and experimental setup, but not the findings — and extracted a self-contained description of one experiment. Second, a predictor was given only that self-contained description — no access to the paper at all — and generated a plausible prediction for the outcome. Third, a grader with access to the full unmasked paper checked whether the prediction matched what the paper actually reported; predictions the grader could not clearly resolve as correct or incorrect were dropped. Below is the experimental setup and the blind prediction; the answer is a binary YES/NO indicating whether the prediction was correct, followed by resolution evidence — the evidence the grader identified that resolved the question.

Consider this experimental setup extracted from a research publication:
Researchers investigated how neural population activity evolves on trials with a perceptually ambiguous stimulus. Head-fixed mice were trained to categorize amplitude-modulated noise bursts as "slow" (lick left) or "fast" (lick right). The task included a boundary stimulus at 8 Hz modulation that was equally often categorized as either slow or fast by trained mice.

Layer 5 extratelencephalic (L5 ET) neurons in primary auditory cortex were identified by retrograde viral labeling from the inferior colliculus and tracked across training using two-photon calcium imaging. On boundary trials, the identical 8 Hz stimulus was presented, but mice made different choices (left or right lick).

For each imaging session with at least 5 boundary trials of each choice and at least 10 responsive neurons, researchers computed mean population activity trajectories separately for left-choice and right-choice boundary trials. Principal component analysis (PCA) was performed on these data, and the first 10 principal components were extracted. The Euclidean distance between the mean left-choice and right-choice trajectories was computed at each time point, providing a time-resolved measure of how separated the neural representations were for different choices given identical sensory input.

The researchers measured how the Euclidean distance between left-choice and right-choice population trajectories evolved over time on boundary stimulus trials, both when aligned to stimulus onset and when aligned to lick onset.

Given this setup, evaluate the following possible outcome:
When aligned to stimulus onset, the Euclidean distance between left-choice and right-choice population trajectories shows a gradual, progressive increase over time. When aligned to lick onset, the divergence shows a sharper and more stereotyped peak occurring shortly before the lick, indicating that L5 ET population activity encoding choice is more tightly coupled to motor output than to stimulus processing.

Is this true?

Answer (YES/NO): NO